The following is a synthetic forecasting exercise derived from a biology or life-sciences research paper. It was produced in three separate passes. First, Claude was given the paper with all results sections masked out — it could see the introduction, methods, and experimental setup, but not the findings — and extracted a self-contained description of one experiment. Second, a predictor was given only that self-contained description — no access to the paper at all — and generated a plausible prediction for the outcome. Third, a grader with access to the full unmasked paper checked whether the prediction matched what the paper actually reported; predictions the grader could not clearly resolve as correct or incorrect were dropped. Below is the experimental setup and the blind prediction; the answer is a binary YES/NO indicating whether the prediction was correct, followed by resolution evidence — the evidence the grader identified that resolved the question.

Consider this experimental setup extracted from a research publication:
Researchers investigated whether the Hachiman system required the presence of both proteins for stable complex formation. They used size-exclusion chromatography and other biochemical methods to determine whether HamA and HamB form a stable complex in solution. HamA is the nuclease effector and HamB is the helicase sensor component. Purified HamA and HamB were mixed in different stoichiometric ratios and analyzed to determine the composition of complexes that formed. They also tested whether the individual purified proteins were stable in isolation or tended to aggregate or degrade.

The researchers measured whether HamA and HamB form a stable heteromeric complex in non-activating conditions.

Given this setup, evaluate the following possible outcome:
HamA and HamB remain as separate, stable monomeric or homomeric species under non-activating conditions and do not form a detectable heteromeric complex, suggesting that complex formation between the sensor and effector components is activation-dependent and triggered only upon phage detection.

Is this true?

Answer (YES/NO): NO